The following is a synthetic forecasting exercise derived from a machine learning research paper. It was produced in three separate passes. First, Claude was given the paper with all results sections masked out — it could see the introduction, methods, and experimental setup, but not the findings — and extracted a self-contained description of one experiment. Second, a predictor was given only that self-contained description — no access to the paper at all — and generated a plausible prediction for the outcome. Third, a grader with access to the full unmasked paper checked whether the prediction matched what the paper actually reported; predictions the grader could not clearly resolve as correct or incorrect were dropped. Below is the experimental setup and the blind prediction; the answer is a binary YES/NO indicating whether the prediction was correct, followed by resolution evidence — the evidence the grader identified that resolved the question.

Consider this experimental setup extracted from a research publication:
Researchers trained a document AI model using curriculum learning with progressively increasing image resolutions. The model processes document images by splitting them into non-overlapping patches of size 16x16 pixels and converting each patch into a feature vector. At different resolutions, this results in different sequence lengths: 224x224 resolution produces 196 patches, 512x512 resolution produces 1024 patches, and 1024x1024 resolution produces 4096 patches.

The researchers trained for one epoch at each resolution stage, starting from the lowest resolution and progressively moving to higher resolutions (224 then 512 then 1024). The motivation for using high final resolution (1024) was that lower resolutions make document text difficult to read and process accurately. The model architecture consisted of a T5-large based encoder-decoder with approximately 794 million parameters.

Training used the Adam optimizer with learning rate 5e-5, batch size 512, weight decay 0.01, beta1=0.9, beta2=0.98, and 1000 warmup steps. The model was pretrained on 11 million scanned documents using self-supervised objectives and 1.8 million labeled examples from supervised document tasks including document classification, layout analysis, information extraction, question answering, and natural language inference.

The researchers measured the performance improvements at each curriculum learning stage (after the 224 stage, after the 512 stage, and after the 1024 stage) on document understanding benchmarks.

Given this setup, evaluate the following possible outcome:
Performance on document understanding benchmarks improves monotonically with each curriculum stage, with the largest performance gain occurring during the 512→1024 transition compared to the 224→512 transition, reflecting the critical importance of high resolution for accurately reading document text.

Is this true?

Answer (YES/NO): YES